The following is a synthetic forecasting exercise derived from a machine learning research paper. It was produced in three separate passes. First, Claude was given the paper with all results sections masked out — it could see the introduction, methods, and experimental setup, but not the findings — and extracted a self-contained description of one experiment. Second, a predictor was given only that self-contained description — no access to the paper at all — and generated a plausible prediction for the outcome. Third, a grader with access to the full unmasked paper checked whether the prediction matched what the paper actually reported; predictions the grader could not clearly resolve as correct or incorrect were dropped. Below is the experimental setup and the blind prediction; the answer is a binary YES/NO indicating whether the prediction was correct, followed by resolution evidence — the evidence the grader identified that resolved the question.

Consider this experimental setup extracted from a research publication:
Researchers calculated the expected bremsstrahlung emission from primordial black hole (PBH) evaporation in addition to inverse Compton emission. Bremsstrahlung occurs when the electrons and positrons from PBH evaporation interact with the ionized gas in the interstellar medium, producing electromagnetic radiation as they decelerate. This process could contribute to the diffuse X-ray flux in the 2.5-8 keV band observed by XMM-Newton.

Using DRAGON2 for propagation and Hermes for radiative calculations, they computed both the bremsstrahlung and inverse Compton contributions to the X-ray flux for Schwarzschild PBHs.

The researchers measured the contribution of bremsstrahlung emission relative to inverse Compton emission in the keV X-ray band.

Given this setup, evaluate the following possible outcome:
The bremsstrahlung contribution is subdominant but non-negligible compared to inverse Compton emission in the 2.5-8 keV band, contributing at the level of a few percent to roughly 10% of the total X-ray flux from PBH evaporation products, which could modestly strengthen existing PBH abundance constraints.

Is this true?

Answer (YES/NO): NO